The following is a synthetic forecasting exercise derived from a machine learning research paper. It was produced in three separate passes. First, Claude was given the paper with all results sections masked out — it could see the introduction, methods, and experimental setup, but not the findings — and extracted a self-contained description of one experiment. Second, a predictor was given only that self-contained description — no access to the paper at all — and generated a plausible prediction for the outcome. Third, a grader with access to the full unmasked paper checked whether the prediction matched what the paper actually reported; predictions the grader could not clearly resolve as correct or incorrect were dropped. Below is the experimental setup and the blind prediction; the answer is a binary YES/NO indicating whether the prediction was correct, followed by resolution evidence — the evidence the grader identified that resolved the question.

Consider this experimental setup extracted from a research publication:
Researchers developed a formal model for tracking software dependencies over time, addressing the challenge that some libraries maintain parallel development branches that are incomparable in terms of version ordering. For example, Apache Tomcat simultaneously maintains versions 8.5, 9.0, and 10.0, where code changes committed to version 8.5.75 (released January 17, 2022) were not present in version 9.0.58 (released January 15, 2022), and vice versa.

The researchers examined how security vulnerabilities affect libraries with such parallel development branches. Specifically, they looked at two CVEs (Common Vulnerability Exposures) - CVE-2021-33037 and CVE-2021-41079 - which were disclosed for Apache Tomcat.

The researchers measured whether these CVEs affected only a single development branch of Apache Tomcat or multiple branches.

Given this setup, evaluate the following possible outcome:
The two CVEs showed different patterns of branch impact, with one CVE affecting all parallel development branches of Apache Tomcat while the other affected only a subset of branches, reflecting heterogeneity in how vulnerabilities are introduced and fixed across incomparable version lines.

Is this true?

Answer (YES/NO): NO